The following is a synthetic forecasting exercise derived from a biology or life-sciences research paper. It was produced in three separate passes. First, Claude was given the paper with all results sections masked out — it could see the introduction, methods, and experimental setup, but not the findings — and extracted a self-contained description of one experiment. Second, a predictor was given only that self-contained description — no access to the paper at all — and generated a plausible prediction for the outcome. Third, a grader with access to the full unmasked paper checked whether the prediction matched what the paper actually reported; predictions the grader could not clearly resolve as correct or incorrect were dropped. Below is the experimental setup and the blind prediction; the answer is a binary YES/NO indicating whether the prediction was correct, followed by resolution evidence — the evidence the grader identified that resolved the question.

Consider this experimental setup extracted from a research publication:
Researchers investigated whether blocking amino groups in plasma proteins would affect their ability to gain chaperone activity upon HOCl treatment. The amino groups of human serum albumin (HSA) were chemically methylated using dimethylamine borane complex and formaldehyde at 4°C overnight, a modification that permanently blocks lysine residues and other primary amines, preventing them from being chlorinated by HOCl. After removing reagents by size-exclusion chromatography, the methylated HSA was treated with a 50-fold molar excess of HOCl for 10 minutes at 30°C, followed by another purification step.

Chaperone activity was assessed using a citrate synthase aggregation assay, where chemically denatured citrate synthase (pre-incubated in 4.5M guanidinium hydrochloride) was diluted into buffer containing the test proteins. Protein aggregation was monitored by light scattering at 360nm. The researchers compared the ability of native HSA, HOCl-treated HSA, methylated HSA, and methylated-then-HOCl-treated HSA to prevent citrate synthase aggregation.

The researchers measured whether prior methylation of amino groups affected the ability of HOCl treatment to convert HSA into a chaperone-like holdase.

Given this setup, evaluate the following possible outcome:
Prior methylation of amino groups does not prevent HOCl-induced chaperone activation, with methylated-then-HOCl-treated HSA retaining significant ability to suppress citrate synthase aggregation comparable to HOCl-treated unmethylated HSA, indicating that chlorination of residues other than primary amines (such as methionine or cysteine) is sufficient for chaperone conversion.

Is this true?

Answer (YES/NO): NO